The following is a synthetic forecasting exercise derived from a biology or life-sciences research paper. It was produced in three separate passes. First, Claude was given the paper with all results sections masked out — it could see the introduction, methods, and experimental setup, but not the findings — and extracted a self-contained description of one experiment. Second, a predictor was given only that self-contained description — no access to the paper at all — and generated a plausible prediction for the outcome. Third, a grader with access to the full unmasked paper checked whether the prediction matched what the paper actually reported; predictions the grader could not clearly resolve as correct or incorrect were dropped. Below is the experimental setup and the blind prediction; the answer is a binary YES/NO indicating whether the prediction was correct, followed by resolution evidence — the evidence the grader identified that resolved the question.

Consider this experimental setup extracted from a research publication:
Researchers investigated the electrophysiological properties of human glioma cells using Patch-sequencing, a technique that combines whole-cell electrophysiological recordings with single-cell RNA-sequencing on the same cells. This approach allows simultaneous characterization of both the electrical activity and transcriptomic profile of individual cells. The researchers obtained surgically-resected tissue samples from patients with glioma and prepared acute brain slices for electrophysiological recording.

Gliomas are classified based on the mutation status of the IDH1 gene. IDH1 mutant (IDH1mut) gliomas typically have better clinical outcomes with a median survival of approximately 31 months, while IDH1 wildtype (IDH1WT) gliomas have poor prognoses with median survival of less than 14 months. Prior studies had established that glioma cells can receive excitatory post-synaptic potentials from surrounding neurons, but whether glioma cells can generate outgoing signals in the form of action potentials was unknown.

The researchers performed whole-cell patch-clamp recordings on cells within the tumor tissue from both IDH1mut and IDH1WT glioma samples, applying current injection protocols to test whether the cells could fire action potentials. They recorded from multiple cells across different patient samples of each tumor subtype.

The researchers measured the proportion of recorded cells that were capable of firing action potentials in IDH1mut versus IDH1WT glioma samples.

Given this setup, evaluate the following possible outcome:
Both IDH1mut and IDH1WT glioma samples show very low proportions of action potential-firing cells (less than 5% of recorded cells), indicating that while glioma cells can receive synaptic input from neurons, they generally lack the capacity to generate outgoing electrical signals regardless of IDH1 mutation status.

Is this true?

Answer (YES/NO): NO